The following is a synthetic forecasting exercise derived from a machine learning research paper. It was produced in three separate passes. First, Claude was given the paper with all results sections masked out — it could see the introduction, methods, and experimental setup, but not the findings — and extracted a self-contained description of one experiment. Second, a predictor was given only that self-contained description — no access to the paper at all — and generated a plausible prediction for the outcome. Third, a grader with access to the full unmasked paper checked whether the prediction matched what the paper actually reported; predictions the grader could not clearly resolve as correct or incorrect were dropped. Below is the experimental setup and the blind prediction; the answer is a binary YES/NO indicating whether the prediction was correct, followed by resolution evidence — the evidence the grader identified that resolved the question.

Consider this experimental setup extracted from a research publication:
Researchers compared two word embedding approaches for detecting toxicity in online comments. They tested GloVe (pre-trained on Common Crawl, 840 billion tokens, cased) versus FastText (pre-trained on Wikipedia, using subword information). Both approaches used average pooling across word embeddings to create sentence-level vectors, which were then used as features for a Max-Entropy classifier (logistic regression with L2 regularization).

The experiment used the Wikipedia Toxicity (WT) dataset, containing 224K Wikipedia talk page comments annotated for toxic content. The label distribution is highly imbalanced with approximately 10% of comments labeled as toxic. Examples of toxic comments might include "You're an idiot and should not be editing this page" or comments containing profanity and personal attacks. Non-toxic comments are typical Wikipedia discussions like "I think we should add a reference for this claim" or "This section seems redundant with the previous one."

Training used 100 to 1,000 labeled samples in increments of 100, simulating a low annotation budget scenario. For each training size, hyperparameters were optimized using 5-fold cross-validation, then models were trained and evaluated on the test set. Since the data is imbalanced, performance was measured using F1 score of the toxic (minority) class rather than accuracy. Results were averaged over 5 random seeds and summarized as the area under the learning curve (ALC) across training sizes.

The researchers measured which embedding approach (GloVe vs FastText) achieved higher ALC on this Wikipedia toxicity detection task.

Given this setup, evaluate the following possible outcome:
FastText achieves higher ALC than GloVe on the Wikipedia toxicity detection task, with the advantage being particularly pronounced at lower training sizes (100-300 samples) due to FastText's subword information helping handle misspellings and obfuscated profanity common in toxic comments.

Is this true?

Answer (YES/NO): NO